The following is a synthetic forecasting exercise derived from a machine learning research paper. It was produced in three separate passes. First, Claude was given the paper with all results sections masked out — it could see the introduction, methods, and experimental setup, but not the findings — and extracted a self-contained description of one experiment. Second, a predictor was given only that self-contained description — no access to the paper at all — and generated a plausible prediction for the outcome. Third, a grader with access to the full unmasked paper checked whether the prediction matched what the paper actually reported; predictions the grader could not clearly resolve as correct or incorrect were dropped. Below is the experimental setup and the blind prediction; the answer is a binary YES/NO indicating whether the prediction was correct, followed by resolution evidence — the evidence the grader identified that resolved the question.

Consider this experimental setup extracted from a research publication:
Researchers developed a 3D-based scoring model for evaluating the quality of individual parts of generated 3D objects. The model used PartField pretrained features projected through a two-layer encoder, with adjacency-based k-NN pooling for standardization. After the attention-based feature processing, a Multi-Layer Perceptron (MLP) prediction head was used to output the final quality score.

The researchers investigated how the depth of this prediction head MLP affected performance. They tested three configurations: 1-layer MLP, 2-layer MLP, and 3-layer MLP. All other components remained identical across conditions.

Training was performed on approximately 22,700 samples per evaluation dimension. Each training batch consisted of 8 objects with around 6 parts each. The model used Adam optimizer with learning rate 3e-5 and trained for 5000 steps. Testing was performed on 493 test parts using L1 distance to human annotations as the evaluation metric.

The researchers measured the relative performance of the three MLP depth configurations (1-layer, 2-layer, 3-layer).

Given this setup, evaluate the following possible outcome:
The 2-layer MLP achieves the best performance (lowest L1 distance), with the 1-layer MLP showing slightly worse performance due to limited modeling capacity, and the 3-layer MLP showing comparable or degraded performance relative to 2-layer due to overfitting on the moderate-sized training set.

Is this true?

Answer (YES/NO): NO